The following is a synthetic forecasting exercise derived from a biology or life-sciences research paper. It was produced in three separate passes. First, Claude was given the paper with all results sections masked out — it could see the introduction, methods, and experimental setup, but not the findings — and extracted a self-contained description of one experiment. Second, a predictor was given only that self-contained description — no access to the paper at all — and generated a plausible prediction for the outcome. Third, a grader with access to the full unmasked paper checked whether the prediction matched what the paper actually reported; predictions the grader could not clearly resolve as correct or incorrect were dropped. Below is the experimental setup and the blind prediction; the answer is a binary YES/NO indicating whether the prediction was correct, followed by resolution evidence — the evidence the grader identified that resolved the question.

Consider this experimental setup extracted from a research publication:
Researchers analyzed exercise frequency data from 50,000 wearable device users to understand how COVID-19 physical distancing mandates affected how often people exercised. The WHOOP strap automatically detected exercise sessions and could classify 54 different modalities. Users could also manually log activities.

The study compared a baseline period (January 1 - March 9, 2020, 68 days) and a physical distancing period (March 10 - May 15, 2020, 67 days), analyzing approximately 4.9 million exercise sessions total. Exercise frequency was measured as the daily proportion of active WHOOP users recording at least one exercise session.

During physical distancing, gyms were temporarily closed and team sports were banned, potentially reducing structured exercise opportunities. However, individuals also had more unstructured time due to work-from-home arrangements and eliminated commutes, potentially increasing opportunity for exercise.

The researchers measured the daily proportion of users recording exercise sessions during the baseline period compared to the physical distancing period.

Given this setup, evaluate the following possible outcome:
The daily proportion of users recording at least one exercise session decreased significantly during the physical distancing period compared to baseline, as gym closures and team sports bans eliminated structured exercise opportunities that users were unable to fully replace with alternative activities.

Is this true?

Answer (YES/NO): NO